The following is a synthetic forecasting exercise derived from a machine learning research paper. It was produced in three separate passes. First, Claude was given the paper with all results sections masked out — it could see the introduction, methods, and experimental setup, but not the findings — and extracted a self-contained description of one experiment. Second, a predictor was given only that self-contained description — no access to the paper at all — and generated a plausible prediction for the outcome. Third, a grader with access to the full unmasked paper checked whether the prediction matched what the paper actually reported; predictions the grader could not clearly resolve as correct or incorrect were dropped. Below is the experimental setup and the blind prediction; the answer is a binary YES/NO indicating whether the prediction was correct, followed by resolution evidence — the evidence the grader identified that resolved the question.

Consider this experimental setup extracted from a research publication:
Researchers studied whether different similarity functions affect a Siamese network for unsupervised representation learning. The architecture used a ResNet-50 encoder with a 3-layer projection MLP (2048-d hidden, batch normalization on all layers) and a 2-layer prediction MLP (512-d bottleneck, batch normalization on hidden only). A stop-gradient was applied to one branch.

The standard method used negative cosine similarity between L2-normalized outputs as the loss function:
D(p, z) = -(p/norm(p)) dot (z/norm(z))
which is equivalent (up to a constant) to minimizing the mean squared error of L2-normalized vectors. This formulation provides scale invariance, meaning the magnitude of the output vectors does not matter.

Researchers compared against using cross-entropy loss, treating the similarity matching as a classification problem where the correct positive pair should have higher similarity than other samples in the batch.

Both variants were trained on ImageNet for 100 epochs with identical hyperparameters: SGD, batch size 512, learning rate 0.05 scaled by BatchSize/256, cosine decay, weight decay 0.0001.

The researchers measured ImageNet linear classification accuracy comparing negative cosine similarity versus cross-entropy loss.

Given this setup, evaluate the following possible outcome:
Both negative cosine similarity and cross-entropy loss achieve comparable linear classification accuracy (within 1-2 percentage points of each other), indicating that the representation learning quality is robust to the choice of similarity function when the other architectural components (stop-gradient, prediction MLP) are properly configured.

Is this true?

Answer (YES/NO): NO